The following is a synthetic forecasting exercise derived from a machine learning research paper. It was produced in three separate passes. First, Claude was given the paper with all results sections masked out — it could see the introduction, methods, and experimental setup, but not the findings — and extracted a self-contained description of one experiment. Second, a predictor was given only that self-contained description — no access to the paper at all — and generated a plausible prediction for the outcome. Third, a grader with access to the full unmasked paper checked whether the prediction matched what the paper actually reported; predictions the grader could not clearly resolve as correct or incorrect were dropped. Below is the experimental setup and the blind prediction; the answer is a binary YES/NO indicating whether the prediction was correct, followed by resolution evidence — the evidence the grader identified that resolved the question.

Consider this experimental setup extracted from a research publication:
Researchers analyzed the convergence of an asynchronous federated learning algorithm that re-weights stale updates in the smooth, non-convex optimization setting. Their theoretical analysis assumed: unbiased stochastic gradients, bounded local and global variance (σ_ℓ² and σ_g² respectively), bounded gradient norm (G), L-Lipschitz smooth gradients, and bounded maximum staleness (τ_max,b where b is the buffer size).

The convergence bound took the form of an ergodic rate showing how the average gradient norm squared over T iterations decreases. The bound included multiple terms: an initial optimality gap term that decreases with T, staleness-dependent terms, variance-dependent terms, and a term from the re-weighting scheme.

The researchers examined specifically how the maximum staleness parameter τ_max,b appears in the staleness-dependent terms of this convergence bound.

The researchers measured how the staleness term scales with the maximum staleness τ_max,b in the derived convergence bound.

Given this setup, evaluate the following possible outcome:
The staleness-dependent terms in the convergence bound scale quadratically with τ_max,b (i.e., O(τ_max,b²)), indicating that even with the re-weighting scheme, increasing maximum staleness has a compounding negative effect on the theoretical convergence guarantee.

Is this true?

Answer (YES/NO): YES